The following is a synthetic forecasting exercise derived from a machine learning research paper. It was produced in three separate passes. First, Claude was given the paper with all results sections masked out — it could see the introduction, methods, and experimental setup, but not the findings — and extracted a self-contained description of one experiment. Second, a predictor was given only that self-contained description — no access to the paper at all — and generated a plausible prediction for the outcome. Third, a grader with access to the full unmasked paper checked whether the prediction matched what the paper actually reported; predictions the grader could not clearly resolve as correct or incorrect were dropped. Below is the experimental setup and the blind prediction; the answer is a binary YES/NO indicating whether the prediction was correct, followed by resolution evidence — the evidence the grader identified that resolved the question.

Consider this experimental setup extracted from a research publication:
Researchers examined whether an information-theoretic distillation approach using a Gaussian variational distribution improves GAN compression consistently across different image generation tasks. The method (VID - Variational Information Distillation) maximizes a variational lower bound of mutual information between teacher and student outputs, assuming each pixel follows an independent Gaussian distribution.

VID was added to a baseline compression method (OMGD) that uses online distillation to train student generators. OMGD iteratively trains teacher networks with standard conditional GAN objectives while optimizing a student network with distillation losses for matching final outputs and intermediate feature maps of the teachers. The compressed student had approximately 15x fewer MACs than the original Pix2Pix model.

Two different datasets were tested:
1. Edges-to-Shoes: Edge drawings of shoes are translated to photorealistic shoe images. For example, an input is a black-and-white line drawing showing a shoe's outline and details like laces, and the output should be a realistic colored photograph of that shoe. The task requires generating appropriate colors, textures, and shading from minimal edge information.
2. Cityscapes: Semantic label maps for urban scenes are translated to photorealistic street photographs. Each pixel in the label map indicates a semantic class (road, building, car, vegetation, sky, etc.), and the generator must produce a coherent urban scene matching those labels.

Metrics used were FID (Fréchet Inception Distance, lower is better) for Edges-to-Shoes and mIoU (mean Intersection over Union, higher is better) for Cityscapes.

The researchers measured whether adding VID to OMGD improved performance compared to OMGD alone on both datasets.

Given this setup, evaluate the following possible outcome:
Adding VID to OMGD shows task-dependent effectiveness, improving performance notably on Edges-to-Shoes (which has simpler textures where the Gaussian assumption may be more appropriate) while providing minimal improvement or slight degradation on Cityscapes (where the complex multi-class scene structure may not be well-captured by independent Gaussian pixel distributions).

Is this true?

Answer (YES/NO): NO